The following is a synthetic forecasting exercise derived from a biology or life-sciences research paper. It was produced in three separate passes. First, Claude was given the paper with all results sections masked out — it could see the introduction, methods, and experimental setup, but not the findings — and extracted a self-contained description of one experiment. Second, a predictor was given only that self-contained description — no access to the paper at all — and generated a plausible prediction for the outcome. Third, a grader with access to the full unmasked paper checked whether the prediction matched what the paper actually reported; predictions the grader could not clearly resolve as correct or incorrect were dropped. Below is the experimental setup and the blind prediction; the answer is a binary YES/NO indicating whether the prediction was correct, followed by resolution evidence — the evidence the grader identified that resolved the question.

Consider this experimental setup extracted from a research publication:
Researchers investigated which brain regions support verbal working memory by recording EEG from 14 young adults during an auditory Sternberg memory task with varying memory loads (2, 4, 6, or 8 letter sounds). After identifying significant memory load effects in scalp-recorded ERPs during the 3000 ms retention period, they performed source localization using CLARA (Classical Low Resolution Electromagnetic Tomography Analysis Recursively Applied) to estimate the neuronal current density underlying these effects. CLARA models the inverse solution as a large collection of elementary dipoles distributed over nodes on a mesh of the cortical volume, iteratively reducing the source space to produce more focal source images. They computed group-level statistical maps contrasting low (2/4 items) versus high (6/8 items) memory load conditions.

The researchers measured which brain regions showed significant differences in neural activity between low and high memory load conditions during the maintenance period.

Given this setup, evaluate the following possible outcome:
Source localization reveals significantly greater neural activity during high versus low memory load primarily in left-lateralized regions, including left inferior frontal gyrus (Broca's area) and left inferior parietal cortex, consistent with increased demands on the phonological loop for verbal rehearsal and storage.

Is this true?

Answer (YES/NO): NO